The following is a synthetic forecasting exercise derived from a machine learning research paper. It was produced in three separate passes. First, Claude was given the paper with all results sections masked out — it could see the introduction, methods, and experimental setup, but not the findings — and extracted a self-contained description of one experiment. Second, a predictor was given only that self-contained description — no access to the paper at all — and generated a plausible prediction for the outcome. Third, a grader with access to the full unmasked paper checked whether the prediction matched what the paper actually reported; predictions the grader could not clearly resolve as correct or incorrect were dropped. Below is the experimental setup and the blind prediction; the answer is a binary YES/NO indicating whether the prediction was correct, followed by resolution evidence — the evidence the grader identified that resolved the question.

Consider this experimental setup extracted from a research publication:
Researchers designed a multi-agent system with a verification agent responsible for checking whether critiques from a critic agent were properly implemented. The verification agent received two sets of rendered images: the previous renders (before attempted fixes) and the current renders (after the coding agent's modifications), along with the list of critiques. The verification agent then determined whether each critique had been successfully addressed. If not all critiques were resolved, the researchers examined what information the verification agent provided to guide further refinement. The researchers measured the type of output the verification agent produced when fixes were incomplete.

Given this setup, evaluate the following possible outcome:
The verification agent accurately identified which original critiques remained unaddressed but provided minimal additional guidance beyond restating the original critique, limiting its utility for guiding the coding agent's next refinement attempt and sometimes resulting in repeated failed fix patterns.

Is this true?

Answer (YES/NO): NO